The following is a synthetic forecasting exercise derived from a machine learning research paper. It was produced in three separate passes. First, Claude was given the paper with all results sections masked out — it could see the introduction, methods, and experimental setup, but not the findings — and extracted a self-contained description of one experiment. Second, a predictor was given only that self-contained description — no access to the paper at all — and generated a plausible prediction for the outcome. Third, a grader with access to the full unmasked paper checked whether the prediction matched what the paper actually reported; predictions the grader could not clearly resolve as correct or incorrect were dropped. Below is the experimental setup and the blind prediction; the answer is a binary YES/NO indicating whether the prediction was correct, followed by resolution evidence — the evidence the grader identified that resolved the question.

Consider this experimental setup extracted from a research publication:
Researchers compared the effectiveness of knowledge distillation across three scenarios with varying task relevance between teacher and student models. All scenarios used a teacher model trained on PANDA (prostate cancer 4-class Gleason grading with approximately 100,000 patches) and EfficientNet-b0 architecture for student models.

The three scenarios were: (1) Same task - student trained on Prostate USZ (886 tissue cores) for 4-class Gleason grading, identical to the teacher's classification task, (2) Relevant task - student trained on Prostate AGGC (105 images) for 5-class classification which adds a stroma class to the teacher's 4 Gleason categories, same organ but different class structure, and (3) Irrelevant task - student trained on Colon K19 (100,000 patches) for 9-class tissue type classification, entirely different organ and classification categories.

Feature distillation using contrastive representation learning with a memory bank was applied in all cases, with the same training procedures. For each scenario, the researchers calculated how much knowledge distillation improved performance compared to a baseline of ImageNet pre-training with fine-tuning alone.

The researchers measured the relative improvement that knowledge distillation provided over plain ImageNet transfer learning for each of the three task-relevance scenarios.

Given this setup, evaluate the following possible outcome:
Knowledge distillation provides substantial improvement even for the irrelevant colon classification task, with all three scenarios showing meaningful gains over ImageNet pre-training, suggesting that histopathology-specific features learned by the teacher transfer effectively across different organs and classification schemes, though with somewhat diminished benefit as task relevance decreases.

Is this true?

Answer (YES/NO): NO